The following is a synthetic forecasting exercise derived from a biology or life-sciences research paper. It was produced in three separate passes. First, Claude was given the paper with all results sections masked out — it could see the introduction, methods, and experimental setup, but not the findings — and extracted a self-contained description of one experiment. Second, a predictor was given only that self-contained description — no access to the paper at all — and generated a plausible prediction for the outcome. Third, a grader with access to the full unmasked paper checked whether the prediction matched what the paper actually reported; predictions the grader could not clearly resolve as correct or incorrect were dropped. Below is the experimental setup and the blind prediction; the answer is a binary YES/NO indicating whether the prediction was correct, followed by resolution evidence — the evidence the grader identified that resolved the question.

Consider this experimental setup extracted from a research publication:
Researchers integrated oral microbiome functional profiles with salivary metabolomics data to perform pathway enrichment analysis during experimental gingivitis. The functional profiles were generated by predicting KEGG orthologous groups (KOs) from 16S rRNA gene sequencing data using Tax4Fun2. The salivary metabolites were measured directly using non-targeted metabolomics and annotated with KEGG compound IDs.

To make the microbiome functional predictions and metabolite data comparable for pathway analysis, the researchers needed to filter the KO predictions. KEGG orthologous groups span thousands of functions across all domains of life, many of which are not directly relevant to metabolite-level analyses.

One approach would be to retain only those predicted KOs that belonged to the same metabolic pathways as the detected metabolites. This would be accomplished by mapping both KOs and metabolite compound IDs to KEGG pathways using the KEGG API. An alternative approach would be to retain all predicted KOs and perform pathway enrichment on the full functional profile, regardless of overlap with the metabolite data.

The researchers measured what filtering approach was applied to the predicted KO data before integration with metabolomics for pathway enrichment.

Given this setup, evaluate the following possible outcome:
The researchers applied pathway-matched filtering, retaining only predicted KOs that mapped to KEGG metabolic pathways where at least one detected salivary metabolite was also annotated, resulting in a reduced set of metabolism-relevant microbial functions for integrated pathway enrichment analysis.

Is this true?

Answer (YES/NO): YES